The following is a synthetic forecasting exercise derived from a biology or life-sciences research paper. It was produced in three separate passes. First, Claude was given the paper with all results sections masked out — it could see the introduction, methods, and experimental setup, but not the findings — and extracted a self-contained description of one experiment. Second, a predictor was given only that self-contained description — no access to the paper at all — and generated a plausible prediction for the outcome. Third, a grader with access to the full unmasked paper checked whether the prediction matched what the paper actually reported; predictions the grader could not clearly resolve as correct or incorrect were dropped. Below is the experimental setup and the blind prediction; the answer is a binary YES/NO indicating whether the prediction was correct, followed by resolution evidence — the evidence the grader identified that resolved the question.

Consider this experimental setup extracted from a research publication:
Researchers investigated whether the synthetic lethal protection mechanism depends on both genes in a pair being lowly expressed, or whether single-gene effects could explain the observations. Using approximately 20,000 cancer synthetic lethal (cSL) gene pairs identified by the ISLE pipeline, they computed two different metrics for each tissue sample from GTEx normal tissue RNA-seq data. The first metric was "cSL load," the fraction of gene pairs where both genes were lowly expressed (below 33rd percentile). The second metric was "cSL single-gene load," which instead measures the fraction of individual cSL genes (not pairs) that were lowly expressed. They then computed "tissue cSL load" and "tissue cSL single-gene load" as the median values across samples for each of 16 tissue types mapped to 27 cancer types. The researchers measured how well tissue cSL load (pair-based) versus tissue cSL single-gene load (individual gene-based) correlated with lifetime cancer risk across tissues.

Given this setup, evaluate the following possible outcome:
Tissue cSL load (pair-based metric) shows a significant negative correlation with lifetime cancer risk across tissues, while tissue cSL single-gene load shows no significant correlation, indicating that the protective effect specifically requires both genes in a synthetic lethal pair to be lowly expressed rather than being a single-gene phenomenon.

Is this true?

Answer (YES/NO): NO